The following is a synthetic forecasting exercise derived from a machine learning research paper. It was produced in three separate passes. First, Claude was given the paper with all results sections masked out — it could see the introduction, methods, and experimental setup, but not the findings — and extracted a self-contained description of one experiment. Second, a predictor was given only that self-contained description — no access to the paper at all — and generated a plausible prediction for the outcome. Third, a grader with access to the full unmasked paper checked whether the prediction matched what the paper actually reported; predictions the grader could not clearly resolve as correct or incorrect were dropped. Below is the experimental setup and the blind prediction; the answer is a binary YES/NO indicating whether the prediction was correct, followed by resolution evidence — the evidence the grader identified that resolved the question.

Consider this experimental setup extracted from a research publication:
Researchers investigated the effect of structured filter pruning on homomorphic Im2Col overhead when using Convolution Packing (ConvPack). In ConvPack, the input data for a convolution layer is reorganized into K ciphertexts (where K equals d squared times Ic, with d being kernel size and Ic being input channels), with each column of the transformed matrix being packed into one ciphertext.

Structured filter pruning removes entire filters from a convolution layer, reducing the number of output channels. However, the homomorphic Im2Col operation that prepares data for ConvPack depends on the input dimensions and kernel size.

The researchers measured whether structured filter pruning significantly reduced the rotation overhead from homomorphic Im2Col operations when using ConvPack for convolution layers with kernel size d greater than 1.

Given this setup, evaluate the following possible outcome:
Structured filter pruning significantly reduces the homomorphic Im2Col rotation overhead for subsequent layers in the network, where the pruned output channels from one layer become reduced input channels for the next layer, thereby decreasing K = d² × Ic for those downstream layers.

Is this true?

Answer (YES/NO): NO